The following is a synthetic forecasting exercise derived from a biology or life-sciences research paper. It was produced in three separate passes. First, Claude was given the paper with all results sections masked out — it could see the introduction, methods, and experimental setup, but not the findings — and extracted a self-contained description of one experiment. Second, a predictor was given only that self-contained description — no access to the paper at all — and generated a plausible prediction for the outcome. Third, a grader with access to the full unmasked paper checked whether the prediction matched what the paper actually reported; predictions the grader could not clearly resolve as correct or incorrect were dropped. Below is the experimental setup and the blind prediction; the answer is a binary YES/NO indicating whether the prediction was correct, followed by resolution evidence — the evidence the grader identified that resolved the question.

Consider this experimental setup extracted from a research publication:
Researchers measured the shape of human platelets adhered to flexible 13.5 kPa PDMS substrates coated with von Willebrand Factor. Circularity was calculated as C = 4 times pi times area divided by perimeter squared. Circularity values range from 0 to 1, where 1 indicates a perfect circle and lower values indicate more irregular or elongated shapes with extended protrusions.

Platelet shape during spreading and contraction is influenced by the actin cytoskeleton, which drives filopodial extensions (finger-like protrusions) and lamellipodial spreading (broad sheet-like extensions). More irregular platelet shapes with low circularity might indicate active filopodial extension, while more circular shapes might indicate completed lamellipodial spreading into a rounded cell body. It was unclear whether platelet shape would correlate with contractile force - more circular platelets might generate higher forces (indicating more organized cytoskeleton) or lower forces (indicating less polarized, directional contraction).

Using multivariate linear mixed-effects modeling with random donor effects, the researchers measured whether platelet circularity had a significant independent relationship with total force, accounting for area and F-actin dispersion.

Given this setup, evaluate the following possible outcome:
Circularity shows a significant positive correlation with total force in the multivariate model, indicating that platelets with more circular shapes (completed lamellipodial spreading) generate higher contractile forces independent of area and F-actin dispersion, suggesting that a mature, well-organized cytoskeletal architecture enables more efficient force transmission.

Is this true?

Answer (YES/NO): YES